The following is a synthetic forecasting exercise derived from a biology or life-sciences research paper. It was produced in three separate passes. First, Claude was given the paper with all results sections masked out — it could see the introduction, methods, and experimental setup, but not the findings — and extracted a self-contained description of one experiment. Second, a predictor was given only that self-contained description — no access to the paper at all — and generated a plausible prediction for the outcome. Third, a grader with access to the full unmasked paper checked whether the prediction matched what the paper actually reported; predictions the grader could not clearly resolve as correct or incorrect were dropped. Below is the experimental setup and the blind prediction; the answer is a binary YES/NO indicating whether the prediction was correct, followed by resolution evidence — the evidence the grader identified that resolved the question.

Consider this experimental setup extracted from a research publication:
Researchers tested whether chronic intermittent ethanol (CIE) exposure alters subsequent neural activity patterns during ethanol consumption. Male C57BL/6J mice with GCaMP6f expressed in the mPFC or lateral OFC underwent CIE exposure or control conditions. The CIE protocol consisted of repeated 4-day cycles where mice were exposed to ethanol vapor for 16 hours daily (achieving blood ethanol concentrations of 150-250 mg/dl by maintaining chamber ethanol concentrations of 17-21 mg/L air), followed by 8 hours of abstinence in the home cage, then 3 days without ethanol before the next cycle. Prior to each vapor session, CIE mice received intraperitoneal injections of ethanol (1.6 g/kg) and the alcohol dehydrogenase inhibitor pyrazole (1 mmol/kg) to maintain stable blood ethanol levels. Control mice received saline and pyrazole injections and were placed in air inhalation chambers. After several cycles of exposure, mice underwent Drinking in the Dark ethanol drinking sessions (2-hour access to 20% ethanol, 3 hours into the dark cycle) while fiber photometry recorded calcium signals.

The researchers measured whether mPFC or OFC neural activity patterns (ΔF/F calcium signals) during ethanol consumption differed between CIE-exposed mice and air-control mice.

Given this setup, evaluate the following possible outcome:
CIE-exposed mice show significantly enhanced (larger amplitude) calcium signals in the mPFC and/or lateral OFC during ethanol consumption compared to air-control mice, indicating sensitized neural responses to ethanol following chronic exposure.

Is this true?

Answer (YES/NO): NO